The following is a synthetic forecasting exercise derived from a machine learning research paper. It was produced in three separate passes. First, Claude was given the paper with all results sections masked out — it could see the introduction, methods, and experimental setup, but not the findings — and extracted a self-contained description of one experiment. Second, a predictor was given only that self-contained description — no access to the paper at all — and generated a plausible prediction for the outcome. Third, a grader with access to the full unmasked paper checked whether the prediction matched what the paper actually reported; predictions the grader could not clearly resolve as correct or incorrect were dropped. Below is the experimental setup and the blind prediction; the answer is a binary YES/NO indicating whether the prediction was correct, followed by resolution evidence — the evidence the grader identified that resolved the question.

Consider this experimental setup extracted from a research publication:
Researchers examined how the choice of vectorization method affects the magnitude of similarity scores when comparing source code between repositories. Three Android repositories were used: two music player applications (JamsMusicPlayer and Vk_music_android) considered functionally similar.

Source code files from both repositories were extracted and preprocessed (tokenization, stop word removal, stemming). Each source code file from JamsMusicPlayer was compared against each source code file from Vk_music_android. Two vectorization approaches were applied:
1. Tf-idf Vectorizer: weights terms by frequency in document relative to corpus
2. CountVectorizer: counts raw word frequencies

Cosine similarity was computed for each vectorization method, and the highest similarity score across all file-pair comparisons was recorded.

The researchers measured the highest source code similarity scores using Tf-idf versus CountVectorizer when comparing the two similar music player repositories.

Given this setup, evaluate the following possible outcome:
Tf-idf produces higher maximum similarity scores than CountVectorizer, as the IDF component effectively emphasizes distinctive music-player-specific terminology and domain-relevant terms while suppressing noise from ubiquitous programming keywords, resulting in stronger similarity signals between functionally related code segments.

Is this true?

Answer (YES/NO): NO